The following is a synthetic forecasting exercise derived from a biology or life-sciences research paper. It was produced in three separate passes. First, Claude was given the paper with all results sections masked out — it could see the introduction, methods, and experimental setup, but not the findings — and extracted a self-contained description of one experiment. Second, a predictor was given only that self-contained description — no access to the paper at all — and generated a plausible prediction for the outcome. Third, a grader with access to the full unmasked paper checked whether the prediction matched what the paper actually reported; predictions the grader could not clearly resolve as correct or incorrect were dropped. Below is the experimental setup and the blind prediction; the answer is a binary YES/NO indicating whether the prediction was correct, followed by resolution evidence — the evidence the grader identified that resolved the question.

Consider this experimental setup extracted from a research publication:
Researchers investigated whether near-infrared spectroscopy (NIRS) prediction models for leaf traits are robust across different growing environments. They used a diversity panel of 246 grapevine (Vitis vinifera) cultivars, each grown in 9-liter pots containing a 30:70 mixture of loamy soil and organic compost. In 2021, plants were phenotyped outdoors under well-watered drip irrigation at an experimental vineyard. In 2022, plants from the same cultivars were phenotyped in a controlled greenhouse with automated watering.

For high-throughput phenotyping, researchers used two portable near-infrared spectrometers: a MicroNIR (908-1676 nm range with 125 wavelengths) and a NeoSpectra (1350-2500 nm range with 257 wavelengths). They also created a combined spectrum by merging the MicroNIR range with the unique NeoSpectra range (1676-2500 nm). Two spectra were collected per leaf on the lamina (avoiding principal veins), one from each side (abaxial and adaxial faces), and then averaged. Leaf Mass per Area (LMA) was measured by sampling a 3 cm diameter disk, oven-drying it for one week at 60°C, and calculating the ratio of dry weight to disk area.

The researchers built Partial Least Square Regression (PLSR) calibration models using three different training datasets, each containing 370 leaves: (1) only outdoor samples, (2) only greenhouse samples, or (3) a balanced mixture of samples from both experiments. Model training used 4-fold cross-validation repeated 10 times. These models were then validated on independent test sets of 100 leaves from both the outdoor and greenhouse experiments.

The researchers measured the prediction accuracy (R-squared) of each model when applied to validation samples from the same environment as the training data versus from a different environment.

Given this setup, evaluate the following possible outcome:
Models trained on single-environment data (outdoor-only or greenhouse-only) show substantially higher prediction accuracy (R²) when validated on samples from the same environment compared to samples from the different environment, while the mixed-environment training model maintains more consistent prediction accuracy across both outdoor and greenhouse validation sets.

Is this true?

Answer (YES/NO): YES